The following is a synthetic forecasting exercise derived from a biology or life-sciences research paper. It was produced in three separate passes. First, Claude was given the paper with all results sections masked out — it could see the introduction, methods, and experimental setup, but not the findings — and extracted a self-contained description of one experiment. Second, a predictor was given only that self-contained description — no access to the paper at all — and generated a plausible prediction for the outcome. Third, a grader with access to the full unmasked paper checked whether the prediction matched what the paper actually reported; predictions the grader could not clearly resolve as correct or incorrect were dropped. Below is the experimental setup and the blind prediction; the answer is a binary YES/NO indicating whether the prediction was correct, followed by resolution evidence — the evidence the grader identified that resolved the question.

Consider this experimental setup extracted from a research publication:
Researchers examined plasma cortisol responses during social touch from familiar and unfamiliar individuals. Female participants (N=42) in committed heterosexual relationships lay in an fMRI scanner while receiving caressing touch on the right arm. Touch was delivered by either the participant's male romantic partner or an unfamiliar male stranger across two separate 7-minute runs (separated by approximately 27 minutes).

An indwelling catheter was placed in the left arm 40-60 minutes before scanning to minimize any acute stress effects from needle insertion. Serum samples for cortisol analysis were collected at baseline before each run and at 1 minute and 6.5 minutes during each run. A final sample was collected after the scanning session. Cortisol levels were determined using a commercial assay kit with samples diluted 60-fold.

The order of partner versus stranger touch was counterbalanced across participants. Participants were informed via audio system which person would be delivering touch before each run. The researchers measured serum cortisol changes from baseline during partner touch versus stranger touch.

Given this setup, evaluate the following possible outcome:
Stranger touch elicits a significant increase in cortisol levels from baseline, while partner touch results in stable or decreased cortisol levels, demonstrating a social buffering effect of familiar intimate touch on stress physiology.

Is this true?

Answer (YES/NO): YES